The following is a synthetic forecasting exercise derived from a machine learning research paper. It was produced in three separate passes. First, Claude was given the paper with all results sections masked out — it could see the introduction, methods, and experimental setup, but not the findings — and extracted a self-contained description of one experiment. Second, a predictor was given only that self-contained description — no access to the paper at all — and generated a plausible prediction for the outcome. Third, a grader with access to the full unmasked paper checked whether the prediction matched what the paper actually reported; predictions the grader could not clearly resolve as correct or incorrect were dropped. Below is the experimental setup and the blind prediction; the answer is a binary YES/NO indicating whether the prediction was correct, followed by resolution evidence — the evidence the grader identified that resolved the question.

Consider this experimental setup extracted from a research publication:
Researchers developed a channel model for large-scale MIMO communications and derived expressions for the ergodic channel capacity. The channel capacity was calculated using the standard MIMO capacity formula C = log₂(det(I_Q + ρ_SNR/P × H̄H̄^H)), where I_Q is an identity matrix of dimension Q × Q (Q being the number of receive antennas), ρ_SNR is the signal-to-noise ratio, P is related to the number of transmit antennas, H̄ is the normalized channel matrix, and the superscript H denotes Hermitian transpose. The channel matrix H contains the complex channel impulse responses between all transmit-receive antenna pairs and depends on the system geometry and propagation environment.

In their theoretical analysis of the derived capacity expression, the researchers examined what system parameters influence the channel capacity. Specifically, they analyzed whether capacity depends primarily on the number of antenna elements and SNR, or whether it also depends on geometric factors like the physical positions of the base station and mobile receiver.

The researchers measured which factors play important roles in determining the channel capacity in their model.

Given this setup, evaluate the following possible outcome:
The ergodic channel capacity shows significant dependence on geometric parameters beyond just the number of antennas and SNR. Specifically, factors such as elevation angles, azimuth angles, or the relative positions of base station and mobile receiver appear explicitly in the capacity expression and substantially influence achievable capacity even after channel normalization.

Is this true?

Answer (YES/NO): YES